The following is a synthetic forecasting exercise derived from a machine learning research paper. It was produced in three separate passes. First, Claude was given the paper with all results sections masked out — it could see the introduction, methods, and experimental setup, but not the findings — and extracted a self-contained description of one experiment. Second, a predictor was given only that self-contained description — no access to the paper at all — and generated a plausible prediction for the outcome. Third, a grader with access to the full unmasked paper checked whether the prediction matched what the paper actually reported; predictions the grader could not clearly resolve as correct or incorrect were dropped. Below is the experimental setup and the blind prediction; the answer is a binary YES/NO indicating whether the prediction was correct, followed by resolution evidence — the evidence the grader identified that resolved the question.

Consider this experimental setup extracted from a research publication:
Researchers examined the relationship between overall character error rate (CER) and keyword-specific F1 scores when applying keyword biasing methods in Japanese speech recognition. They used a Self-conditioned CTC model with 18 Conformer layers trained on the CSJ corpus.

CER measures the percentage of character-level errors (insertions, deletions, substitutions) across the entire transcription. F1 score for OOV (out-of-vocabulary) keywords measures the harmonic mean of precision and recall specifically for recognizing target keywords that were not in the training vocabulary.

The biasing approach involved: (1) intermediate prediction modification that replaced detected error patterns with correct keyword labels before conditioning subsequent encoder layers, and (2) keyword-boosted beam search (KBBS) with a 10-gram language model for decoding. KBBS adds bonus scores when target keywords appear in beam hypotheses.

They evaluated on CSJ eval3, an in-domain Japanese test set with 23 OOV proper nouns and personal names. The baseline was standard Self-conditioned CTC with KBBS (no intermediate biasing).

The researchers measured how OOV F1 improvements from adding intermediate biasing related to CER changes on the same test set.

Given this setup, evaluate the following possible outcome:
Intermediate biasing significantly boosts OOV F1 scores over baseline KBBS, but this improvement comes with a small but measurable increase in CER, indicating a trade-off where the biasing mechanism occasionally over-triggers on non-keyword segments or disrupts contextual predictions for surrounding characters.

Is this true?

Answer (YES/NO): NO